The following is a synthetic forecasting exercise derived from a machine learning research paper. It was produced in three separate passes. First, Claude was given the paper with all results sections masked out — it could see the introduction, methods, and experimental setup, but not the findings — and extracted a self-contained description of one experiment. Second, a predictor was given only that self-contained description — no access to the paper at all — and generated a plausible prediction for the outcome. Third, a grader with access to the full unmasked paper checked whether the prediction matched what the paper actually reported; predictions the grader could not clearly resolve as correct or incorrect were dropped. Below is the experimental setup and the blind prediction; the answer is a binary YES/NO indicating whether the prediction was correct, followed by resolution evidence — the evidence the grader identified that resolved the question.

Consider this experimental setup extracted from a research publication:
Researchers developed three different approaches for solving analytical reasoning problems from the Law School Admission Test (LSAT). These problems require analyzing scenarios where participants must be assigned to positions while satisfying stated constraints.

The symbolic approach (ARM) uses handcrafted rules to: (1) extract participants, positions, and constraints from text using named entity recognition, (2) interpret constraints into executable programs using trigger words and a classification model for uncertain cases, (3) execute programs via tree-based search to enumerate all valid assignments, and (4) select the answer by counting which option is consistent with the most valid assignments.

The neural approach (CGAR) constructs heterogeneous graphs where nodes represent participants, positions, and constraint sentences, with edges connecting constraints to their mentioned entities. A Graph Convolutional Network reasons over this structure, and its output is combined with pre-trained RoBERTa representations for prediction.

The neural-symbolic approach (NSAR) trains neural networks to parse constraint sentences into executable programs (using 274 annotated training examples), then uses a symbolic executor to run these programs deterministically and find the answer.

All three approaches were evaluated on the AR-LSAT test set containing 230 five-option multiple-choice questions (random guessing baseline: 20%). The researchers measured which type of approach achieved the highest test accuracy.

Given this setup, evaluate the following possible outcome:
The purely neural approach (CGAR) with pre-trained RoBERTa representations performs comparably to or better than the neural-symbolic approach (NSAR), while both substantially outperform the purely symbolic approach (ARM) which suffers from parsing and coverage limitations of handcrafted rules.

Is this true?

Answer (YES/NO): NO